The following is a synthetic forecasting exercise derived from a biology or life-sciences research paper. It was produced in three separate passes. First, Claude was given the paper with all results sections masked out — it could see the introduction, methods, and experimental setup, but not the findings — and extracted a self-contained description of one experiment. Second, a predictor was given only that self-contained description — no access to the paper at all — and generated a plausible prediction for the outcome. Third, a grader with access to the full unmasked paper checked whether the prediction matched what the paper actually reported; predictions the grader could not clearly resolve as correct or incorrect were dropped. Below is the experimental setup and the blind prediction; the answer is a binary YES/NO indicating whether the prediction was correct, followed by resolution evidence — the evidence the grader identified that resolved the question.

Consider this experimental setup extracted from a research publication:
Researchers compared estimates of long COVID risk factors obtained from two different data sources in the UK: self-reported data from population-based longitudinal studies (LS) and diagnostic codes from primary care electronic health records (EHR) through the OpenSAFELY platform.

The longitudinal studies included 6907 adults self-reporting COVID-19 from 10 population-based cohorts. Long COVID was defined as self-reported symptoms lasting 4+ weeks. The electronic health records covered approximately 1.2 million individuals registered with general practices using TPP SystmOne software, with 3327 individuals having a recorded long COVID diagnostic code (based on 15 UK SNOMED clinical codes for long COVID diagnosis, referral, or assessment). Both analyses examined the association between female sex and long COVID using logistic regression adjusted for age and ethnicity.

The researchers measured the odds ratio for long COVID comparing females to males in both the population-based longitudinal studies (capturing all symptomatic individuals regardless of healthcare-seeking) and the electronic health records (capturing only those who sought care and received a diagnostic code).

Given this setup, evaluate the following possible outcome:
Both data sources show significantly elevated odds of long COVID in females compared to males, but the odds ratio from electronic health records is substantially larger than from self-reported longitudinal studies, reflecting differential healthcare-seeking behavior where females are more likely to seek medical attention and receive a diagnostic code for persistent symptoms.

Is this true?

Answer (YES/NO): NO